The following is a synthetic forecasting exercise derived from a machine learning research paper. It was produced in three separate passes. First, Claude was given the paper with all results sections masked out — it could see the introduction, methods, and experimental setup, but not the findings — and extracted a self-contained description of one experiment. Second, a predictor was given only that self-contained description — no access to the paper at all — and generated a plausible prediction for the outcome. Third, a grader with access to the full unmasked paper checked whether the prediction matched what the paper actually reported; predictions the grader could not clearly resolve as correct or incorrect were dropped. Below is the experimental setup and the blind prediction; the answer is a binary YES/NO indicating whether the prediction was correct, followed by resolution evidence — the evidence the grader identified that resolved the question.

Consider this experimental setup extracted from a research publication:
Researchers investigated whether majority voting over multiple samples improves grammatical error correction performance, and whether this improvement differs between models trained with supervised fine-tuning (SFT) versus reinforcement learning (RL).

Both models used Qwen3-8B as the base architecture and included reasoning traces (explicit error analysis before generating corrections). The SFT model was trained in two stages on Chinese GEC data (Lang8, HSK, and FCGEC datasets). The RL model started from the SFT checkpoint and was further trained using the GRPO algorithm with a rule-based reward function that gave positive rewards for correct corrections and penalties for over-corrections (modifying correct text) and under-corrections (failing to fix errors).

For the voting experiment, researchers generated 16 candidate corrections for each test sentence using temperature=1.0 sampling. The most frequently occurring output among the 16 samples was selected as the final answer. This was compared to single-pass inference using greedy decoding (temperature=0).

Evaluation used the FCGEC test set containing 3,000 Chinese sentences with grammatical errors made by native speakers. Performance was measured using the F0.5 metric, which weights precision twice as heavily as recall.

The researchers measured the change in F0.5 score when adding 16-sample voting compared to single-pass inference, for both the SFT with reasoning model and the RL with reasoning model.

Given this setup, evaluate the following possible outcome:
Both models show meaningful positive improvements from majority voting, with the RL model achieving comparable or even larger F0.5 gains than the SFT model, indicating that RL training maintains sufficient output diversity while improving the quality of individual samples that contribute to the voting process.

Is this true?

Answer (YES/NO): NO